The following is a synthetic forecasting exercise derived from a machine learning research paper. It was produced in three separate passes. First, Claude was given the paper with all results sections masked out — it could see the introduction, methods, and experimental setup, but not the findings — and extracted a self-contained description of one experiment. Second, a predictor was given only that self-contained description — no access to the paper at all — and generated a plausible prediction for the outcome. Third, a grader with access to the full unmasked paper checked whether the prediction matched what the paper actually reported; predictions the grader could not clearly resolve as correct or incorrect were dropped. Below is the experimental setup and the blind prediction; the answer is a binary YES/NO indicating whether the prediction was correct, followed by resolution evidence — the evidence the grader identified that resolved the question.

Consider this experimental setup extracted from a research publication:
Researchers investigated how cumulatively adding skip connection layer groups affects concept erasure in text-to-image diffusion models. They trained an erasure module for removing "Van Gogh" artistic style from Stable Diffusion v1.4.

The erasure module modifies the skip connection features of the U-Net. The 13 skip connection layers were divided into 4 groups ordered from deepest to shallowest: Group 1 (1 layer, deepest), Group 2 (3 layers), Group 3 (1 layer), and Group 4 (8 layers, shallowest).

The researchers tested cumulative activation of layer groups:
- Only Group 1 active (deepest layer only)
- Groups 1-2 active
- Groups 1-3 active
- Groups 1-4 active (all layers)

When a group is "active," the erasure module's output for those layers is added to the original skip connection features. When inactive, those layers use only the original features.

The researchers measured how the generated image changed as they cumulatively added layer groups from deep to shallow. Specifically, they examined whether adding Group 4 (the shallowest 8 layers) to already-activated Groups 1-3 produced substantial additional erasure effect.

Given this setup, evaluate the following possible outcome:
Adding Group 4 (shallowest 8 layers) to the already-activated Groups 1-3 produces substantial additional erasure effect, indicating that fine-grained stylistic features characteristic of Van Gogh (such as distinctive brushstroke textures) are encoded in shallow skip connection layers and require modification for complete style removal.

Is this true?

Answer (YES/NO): NO